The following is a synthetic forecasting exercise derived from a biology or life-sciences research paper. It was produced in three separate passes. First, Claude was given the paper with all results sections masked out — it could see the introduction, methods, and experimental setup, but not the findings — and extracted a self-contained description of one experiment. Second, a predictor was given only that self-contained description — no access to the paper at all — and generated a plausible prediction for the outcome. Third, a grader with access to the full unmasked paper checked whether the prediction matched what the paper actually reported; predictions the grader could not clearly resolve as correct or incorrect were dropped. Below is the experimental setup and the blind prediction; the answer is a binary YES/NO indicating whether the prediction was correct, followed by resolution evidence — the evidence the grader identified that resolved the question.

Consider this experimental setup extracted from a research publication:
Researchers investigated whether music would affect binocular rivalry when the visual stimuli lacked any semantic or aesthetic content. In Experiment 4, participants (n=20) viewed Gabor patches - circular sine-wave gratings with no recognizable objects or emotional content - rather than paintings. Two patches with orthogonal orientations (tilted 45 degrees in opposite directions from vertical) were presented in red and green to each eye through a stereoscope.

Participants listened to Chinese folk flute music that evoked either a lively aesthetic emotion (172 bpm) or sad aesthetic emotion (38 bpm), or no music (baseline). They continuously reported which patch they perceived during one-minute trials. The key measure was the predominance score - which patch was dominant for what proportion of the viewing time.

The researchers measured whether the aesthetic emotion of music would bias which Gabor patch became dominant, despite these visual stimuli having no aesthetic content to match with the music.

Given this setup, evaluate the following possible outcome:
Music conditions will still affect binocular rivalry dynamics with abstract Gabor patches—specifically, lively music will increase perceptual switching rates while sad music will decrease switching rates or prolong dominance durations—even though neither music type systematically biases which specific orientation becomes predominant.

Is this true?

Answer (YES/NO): NO